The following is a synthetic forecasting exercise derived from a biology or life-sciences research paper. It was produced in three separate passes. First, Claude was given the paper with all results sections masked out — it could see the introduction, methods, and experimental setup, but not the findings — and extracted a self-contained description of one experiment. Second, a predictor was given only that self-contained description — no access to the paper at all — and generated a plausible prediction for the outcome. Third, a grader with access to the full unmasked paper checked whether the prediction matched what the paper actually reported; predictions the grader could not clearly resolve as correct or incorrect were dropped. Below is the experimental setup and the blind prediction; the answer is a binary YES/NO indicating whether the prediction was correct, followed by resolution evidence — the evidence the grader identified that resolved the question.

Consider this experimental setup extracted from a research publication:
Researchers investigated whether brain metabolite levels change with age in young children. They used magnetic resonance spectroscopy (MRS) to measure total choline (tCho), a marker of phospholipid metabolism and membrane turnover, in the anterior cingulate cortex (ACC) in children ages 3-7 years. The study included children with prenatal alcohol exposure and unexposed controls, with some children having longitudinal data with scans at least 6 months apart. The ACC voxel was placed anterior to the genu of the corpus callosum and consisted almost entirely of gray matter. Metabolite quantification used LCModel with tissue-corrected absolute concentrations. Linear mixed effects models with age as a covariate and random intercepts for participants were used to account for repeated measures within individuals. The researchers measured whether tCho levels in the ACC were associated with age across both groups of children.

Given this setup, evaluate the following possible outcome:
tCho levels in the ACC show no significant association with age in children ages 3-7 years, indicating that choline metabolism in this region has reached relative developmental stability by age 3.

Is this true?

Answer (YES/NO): NO